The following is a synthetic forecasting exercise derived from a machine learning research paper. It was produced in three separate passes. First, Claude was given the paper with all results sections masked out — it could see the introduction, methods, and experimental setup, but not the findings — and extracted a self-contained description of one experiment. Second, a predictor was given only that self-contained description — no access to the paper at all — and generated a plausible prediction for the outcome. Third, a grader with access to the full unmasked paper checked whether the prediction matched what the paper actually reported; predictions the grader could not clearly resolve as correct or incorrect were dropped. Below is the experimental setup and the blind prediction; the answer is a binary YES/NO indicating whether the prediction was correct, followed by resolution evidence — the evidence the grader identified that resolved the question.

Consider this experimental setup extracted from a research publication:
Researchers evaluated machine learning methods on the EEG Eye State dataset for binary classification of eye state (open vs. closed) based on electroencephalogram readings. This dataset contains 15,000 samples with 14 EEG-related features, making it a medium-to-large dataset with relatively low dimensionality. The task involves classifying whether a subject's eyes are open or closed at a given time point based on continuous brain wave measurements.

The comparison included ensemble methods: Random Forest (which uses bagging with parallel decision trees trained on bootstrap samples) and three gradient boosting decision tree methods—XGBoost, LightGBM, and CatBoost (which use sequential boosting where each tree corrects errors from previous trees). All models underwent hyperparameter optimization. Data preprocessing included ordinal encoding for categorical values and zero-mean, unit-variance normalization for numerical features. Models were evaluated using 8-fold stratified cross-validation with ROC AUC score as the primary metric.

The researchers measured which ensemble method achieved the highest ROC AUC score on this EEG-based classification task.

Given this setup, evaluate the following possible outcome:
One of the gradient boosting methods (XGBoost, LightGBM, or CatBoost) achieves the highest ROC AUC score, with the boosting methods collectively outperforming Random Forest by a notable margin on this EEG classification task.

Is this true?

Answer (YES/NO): NO